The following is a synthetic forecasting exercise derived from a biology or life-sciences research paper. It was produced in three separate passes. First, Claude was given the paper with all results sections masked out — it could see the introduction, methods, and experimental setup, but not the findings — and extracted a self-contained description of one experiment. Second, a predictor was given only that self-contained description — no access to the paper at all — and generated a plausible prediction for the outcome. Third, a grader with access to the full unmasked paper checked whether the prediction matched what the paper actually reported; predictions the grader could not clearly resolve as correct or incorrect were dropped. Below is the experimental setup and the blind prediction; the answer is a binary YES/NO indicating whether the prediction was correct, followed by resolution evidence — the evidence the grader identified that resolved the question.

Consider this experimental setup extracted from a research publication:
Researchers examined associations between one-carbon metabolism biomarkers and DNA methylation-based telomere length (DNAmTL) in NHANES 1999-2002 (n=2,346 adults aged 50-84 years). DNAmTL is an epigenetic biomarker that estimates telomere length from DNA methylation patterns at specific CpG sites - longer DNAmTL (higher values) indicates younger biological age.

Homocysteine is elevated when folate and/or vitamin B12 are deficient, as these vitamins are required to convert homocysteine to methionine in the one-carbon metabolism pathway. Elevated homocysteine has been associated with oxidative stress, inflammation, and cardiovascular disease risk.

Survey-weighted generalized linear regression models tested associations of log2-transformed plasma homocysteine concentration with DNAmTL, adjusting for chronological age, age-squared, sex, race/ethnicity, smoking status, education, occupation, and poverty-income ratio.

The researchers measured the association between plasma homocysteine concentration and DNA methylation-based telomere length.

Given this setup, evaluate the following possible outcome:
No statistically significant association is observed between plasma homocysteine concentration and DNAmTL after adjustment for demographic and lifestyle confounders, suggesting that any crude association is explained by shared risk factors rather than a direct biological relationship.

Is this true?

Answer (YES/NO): YES